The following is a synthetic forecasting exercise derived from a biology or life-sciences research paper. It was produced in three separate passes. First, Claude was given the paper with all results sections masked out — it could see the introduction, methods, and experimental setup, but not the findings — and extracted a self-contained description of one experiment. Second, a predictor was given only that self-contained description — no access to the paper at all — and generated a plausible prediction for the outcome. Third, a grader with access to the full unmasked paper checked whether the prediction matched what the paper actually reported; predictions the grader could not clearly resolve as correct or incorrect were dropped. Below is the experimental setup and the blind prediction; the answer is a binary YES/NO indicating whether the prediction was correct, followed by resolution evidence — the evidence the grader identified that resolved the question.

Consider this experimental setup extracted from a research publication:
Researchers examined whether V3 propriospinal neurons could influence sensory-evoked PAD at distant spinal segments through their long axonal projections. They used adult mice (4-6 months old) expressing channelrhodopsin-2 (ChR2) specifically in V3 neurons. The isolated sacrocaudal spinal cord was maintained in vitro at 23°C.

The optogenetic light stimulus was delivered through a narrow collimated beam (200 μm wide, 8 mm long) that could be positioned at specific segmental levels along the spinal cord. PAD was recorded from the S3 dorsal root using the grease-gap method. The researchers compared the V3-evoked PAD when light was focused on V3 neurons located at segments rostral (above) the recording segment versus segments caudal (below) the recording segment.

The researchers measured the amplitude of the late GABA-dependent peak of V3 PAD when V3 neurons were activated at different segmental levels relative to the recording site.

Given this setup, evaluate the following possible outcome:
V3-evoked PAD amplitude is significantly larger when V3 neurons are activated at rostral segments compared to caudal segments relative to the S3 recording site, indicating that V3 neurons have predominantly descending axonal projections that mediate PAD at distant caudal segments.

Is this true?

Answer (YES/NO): NO